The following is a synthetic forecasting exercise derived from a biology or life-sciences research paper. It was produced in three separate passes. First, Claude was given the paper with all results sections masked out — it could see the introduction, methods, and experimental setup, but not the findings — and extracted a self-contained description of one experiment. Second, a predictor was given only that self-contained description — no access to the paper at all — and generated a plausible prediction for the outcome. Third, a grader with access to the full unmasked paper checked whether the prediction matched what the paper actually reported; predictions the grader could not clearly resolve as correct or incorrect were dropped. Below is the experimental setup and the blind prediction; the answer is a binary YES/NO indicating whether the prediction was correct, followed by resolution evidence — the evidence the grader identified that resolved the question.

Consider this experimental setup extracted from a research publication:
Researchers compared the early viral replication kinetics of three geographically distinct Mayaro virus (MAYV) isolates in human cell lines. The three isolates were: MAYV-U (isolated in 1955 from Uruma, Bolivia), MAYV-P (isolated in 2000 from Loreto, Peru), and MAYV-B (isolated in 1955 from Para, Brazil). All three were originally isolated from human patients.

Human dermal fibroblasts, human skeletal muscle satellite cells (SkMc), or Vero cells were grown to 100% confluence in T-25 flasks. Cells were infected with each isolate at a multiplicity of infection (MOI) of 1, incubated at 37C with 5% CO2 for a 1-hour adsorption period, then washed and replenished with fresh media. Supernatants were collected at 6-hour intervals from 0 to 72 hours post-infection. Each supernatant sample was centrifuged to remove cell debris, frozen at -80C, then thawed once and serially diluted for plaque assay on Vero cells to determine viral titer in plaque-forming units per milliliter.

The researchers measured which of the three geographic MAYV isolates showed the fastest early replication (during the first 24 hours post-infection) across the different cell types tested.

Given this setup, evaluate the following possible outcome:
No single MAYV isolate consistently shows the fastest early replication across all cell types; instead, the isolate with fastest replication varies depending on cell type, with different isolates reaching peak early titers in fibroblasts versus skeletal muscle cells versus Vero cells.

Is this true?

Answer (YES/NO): NO